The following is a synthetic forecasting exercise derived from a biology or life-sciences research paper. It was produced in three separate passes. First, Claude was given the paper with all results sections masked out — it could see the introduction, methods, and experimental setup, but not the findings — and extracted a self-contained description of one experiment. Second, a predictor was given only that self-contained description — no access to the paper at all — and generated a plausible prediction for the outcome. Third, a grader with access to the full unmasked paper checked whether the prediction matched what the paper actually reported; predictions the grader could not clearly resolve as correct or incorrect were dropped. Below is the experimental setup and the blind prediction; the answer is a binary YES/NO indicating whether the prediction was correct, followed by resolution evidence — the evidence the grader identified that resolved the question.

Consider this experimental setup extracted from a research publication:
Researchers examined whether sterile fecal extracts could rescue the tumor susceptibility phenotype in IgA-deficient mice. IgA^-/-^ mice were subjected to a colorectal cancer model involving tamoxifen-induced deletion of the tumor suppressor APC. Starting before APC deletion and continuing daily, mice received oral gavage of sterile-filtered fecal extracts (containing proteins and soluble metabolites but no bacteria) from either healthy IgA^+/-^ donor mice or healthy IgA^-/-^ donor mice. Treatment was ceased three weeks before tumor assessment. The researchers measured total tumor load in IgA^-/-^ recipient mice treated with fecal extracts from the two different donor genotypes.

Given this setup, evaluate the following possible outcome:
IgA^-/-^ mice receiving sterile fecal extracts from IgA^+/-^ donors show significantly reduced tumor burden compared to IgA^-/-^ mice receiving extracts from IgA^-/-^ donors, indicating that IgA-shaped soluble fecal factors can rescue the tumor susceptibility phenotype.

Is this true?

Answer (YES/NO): YES